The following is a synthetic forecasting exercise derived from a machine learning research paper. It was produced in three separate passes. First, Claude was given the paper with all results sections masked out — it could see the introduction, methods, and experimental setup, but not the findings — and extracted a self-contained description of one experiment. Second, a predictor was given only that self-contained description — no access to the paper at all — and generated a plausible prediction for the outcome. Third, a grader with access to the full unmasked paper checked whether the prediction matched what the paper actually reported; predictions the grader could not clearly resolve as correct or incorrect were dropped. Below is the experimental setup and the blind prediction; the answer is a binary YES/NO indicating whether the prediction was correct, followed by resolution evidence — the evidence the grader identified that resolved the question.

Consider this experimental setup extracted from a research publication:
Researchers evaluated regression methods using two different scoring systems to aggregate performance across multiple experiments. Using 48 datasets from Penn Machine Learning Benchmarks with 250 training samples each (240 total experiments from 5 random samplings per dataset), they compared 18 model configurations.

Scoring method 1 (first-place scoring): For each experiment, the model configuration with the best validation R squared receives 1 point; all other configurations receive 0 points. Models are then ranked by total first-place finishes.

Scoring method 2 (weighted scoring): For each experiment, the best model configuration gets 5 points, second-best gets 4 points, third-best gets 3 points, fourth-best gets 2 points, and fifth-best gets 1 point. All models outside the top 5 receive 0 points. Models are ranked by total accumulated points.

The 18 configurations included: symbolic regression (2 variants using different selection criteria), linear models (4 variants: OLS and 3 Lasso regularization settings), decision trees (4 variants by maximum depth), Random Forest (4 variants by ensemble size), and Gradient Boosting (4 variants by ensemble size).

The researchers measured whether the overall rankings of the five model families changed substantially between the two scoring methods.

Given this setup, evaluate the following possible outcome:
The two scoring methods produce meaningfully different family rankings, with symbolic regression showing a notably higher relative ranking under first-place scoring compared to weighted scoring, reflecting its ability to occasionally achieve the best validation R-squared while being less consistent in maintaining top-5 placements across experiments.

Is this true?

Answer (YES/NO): NO